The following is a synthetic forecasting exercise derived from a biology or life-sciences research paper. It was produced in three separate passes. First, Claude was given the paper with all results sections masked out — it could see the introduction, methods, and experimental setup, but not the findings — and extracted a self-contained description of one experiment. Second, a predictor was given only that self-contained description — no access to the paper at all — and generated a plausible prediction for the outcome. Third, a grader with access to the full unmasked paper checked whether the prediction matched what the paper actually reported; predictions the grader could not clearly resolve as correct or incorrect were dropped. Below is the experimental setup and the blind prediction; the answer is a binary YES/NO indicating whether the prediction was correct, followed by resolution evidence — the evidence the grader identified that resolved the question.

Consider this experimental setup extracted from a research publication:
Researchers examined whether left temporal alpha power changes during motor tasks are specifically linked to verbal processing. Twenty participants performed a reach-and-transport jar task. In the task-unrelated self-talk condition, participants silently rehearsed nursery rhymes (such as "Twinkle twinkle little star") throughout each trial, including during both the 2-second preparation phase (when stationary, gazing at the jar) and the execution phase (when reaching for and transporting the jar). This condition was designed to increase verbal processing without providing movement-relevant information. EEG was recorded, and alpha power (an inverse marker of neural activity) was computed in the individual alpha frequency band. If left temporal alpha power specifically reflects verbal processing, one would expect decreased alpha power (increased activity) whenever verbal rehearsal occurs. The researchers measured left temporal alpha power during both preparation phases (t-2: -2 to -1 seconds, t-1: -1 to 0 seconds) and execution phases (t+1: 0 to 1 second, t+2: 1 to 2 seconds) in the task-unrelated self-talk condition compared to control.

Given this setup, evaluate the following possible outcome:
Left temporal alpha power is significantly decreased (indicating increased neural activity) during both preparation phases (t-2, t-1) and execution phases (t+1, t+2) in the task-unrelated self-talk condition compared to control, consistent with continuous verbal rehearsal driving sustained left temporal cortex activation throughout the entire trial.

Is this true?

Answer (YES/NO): NO